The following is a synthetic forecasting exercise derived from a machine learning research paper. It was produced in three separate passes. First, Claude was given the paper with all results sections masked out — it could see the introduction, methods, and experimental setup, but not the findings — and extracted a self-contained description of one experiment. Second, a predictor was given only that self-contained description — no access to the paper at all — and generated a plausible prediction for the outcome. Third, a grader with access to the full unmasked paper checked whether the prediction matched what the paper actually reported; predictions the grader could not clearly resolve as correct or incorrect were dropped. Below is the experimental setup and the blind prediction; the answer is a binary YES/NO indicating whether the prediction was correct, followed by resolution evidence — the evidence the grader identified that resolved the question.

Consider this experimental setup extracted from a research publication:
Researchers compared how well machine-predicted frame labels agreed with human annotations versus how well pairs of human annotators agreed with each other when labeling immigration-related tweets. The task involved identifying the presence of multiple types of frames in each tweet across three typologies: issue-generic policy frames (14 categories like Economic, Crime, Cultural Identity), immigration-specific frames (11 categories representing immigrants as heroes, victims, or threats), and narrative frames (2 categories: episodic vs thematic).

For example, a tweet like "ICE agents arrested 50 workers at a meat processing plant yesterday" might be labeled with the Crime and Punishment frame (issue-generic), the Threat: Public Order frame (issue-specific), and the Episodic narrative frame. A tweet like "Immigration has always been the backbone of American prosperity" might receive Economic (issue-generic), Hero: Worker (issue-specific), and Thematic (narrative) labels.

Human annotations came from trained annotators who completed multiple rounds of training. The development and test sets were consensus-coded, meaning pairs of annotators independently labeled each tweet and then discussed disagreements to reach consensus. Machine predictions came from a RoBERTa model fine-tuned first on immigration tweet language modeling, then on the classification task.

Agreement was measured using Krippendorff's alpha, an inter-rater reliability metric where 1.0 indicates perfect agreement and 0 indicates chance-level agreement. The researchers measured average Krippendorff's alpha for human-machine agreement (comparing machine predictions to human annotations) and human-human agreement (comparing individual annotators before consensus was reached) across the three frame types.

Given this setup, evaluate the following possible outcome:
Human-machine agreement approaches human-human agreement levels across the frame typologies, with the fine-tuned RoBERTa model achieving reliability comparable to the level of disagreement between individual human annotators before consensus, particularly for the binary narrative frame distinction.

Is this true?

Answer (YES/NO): NO